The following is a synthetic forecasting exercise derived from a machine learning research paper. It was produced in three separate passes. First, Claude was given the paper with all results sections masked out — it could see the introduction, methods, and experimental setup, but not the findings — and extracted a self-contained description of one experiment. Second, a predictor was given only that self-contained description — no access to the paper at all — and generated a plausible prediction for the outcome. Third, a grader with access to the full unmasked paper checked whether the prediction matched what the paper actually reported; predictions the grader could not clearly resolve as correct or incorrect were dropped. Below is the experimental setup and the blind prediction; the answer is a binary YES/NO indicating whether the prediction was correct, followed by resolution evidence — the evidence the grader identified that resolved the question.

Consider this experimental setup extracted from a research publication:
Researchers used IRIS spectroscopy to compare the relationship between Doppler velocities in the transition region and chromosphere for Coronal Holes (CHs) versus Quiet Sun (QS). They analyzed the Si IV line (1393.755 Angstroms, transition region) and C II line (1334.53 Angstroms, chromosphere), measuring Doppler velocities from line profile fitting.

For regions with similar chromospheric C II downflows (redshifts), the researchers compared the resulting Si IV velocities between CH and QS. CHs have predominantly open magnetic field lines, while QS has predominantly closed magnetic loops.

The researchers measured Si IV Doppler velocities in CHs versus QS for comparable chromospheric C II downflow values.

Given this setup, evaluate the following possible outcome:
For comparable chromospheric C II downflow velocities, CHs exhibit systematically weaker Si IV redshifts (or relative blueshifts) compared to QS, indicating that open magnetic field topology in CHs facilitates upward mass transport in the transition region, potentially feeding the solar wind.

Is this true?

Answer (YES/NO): YES